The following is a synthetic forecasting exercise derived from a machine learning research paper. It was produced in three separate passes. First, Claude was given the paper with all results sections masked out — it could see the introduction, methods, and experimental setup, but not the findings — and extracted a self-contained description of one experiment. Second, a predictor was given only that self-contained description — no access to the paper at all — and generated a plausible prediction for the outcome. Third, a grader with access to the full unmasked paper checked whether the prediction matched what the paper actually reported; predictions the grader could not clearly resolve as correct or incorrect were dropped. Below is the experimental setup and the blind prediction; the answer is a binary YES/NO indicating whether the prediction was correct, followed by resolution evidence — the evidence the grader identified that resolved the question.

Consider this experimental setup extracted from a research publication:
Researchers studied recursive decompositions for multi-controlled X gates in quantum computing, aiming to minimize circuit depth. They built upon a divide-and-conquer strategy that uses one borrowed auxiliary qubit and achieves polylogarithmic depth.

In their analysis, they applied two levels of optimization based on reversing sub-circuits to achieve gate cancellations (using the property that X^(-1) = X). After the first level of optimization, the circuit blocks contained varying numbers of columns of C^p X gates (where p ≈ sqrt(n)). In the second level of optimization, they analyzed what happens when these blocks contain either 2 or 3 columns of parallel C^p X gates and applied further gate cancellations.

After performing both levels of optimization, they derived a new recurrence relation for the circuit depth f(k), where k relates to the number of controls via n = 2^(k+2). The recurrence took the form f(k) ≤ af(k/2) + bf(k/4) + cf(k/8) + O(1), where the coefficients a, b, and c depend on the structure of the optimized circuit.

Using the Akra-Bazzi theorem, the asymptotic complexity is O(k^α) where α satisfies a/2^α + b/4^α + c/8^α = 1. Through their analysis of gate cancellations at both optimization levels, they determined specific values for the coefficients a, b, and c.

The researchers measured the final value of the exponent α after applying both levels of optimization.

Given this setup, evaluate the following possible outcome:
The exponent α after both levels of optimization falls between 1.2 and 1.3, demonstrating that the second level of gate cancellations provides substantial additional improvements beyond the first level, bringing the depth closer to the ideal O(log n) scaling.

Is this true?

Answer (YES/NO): NO